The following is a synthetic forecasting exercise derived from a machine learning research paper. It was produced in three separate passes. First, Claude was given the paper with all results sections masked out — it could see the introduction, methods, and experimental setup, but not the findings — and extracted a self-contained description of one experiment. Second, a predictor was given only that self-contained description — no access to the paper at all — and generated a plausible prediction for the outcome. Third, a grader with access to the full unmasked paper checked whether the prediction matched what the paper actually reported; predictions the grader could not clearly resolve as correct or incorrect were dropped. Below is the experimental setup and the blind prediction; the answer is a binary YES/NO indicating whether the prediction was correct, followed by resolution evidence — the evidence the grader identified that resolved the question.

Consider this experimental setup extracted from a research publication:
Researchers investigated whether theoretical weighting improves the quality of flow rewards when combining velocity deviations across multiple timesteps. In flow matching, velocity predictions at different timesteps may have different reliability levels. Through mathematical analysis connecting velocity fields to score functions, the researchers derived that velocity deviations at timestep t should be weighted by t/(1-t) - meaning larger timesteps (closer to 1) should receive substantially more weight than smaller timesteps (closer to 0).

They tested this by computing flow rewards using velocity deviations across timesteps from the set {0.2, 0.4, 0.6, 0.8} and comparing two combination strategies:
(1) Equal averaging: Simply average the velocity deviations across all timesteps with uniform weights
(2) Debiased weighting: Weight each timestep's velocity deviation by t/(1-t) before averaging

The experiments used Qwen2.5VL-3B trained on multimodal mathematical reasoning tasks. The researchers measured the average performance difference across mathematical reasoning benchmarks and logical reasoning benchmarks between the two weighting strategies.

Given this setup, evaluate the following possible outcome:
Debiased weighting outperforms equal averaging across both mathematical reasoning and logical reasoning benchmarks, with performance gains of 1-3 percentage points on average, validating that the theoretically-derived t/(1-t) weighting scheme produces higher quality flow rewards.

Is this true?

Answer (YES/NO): YES